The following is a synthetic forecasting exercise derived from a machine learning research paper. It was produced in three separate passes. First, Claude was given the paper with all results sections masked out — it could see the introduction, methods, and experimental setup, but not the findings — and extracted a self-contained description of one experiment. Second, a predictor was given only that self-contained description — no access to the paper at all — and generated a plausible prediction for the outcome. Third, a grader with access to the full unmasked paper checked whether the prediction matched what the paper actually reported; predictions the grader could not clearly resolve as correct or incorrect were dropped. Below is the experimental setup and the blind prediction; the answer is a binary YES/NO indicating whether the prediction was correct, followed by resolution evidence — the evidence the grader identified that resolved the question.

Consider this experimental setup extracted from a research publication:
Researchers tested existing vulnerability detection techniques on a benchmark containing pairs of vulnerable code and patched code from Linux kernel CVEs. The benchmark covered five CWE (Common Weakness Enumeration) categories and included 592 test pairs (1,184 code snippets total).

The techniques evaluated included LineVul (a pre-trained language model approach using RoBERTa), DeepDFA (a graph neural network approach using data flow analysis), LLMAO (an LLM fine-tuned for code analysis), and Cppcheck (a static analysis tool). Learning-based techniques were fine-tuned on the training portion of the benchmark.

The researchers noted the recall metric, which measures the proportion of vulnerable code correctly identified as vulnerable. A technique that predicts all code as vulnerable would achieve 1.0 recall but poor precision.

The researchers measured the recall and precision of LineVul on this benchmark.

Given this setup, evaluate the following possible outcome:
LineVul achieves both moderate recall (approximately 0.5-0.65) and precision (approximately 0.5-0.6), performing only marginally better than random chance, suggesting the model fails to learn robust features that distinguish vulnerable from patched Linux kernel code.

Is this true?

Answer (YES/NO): NO